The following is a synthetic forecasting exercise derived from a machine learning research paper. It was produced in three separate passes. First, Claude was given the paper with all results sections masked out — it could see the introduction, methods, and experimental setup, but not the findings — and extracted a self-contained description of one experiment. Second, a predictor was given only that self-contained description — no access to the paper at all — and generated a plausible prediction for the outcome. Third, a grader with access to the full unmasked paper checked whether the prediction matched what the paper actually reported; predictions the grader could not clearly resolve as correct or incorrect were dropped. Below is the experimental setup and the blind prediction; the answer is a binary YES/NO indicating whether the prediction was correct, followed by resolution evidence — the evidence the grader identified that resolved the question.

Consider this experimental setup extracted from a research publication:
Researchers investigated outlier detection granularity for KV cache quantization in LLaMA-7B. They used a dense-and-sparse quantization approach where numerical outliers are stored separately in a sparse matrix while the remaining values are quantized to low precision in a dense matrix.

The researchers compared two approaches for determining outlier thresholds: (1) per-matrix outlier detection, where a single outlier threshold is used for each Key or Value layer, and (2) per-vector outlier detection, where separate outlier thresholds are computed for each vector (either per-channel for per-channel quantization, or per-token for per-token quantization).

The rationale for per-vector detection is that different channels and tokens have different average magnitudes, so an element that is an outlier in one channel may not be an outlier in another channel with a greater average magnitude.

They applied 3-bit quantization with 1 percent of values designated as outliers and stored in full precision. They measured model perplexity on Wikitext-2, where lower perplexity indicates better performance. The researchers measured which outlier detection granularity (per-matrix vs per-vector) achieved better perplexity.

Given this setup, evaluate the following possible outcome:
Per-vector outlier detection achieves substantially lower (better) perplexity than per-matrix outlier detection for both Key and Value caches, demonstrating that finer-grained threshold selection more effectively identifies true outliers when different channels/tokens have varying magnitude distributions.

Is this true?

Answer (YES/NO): YES